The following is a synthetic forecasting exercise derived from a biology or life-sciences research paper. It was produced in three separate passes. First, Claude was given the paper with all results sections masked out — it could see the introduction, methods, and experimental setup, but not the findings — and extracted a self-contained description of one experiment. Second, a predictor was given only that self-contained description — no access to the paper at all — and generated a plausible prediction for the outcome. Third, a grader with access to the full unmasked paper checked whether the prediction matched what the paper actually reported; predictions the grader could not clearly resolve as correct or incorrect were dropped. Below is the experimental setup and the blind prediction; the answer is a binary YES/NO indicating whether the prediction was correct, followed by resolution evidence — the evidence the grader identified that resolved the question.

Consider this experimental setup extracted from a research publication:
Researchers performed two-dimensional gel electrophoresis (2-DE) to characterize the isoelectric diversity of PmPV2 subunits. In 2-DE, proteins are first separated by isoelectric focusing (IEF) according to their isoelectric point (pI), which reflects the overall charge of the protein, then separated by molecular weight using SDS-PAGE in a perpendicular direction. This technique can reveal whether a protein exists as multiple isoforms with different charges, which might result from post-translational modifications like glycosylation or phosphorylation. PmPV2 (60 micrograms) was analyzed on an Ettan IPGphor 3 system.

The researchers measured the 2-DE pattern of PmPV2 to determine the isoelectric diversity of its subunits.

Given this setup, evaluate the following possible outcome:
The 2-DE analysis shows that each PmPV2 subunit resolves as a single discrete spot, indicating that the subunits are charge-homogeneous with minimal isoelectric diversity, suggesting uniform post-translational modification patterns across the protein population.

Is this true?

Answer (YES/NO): NO